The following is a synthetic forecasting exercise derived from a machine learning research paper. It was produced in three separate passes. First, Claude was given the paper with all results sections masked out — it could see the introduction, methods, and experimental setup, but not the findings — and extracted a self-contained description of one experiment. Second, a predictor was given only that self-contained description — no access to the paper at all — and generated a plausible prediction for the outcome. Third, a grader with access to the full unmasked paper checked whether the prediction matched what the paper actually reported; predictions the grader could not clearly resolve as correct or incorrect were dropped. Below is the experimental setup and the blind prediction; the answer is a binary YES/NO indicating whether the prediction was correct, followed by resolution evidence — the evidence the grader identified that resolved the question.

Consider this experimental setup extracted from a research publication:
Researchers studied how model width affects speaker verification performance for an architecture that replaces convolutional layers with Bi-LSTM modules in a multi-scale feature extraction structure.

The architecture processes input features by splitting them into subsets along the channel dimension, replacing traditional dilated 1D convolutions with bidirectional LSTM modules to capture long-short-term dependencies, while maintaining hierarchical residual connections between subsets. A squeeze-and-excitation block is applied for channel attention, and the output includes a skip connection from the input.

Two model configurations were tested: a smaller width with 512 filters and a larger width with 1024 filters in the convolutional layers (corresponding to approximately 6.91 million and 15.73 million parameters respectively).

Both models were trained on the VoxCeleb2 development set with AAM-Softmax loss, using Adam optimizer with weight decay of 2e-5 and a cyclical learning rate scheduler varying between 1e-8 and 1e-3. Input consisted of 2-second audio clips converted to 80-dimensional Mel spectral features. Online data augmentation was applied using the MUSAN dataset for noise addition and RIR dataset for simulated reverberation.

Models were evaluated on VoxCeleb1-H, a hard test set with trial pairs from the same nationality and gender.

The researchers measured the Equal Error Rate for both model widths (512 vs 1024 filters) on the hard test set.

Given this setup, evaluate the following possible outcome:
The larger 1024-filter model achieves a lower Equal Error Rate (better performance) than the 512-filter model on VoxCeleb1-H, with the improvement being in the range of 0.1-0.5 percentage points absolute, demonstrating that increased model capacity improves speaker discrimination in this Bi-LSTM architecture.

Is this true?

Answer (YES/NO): YES